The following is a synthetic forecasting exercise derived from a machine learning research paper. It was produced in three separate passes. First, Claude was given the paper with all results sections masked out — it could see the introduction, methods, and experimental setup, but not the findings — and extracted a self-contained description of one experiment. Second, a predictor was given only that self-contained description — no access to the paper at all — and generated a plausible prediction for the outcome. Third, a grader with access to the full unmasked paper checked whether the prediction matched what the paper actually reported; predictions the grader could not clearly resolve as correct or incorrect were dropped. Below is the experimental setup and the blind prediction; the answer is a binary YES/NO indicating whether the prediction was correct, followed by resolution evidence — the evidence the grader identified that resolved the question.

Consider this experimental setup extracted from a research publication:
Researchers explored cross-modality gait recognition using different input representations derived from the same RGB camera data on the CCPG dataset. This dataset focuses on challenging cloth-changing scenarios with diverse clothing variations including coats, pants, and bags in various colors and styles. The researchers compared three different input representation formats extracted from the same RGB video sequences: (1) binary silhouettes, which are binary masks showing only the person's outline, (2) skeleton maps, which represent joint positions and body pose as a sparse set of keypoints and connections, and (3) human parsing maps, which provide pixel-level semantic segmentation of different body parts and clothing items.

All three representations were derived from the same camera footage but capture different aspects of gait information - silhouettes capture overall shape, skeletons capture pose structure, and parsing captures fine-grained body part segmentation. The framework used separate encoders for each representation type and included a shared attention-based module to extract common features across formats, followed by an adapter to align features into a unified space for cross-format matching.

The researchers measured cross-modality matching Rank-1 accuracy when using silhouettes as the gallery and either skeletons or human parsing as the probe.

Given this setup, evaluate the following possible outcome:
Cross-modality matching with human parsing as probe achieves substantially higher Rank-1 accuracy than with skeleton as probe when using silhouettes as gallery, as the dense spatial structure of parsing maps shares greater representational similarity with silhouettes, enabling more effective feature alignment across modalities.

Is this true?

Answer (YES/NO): YES